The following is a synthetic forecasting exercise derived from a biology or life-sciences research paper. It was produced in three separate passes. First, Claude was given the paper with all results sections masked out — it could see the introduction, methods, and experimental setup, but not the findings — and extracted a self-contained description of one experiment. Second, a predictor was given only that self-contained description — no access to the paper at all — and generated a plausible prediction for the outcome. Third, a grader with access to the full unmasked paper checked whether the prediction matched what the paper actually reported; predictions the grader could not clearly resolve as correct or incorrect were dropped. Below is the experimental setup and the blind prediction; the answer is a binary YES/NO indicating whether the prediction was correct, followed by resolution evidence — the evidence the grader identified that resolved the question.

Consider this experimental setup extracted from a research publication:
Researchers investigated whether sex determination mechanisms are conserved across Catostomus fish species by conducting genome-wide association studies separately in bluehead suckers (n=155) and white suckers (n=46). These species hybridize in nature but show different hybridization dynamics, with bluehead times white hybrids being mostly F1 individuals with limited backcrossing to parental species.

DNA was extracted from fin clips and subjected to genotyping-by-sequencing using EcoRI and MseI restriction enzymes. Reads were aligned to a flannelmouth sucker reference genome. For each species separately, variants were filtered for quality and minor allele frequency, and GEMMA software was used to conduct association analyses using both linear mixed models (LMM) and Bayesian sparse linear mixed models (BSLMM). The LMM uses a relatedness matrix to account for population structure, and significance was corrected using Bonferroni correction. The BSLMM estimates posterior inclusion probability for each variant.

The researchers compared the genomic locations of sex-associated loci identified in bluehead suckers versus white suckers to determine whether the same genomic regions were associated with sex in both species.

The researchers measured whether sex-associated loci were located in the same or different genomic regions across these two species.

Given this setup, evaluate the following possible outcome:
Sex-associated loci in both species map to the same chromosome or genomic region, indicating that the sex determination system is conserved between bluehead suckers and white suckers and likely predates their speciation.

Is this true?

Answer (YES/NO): NO